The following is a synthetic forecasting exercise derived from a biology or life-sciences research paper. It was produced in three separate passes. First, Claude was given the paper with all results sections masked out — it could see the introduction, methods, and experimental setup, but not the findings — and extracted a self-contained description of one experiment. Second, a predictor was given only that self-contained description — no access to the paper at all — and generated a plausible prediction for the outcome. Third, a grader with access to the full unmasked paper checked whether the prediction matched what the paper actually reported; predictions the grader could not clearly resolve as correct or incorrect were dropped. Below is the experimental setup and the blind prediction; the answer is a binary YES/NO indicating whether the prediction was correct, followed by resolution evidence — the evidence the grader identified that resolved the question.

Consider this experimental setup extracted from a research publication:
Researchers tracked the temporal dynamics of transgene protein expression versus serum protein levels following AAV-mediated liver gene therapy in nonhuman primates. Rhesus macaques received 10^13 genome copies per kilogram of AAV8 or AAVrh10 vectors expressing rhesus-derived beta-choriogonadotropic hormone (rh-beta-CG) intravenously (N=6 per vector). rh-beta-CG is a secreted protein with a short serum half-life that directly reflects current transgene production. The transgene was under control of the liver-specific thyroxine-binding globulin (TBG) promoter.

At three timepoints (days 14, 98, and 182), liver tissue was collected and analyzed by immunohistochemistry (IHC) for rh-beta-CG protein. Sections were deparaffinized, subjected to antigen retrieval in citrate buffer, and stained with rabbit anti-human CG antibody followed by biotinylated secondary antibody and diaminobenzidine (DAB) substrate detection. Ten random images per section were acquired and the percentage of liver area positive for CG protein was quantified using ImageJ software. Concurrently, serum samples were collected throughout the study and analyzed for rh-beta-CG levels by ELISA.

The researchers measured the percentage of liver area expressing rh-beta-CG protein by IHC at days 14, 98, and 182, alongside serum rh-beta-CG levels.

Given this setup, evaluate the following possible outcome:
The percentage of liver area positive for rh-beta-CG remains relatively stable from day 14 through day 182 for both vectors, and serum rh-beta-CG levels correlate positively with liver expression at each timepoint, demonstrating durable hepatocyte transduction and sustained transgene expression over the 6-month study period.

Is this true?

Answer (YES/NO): NO